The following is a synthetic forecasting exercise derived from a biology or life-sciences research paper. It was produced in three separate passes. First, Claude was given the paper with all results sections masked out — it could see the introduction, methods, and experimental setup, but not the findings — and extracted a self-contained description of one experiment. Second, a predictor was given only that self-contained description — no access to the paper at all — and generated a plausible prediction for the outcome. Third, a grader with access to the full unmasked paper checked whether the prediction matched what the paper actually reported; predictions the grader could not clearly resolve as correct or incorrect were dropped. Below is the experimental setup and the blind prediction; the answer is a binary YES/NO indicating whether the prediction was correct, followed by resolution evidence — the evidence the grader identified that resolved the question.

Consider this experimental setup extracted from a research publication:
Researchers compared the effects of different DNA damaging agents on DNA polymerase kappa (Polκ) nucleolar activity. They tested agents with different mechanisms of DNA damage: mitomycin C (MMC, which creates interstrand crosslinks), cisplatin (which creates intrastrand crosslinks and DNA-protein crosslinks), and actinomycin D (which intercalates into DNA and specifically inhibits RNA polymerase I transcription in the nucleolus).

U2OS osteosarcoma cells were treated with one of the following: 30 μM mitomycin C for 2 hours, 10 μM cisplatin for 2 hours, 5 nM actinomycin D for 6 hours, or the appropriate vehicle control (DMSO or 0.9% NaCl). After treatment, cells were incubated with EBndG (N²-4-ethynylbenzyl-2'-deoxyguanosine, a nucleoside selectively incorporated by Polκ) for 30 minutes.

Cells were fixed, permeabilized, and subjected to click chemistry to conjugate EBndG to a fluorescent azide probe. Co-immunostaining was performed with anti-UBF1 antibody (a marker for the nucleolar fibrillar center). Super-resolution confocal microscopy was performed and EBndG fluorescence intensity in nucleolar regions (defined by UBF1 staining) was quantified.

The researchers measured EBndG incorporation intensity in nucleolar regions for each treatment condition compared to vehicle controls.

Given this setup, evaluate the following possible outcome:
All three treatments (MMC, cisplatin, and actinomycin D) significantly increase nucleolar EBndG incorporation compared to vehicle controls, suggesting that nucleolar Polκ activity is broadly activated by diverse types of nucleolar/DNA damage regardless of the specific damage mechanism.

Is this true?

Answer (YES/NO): NO